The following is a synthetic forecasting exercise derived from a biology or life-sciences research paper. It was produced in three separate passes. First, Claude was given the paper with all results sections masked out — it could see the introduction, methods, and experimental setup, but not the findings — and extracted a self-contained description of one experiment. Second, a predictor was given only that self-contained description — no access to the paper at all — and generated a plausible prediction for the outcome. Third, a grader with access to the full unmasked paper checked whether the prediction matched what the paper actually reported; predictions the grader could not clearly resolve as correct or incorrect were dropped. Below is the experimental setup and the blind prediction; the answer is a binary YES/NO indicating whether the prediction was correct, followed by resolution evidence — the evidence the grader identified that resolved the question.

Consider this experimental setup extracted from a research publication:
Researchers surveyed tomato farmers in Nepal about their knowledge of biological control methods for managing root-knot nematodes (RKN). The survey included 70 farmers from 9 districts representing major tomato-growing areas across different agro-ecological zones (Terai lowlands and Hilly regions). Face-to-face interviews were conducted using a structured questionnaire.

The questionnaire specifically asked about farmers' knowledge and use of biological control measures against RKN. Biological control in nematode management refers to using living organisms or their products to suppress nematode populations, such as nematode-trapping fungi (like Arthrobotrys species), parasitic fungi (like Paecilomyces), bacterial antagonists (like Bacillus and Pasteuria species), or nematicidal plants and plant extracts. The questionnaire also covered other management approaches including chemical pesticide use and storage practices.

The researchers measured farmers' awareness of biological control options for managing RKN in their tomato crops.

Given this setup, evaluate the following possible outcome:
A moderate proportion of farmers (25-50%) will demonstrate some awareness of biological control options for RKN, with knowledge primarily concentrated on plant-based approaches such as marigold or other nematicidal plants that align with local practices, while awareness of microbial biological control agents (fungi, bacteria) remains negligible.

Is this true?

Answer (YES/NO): NO